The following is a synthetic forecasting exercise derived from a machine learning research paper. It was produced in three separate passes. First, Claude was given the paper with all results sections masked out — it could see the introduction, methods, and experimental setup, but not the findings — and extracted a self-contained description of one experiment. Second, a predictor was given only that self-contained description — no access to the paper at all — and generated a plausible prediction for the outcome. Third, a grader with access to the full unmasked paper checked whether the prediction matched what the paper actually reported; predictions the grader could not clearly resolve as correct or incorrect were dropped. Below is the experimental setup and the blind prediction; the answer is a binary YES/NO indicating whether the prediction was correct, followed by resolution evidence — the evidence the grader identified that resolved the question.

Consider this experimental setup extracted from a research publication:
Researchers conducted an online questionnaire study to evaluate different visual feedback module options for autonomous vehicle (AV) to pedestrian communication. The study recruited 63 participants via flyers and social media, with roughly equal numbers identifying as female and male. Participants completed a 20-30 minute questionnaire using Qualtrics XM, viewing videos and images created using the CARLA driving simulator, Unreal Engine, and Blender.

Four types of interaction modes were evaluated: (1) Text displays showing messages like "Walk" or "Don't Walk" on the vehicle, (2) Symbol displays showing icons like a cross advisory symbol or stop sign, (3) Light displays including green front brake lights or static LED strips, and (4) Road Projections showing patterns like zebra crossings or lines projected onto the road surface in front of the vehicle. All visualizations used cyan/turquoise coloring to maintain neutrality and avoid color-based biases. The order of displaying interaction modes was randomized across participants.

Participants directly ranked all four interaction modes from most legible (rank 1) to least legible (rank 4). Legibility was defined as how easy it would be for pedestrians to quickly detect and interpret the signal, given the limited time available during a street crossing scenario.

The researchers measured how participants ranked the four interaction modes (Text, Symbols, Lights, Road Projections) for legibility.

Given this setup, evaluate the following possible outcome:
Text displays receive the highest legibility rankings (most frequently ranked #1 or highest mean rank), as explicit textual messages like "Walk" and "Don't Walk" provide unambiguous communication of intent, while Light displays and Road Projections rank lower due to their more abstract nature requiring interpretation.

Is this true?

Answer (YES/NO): NO